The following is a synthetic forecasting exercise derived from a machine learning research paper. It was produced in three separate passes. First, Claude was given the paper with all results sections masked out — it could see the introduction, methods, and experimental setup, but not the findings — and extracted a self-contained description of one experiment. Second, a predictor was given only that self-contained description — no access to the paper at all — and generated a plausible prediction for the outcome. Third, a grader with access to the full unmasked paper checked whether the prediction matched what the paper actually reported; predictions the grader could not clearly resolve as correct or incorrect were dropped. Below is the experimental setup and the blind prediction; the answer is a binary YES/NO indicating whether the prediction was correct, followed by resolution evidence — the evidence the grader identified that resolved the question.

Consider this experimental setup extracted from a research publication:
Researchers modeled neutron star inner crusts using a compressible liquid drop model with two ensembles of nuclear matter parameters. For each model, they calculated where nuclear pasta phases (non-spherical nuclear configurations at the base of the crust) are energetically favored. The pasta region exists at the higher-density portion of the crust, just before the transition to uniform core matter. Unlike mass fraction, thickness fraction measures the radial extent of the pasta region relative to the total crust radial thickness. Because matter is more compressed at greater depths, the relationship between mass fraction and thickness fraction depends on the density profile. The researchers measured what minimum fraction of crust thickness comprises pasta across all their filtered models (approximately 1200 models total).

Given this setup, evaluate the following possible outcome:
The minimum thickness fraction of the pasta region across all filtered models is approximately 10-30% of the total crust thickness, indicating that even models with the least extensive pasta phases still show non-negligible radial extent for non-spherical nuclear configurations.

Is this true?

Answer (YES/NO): YES